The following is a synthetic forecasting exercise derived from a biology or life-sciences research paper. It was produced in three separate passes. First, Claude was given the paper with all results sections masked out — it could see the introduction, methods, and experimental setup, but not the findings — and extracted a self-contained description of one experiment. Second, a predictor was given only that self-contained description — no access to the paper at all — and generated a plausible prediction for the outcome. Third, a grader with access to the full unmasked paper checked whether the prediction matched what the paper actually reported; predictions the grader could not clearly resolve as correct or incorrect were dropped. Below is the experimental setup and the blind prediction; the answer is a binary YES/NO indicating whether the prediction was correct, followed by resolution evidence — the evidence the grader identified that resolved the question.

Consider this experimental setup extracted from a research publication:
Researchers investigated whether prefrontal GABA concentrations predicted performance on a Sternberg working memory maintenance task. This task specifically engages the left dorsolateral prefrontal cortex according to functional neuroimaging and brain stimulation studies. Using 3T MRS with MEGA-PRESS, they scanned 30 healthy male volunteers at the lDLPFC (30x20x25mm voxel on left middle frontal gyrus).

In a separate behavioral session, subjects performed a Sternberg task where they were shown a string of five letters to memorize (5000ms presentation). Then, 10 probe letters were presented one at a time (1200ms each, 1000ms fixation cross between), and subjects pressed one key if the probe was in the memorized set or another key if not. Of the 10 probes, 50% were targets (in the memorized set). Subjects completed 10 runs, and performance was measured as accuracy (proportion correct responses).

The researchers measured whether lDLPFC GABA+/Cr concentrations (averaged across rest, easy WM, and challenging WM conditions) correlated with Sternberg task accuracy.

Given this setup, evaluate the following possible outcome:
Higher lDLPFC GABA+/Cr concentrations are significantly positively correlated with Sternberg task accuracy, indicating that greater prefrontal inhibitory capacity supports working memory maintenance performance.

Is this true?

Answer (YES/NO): NO